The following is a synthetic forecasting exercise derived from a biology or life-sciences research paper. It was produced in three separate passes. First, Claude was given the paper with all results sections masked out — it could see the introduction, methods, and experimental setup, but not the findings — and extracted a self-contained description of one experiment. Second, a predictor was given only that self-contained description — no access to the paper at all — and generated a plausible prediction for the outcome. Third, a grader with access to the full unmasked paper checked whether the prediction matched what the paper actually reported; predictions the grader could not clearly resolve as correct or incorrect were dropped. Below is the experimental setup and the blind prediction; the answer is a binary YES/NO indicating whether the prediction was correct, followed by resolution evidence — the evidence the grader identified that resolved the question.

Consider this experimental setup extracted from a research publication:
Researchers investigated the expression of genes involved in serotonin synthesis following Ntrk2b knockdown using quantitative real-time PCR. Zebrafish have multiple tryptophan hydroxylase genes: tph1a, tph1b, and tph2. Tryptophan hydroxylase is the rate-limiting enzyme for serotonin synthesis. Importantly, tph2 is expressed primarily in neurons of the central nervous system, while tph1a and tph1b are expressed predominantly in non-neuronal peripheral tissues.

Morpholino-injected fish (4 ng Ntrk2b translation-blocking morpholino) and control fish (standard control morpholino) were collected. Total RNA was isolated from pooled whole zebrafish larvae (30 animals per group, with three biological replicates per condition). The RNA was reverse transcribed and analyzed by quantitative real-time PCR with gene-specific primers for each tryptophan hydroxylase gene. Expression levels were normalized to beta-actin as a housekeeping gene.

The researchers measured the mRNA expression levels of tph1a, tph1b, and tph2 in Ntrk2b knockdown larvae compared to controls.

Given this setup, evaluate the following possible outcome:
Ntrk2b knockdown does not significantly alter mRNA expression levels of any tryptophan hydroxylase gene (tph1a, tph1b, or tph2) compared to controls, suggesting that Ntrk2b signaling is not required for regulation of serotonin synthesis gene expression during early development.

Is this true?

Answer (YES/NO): NO